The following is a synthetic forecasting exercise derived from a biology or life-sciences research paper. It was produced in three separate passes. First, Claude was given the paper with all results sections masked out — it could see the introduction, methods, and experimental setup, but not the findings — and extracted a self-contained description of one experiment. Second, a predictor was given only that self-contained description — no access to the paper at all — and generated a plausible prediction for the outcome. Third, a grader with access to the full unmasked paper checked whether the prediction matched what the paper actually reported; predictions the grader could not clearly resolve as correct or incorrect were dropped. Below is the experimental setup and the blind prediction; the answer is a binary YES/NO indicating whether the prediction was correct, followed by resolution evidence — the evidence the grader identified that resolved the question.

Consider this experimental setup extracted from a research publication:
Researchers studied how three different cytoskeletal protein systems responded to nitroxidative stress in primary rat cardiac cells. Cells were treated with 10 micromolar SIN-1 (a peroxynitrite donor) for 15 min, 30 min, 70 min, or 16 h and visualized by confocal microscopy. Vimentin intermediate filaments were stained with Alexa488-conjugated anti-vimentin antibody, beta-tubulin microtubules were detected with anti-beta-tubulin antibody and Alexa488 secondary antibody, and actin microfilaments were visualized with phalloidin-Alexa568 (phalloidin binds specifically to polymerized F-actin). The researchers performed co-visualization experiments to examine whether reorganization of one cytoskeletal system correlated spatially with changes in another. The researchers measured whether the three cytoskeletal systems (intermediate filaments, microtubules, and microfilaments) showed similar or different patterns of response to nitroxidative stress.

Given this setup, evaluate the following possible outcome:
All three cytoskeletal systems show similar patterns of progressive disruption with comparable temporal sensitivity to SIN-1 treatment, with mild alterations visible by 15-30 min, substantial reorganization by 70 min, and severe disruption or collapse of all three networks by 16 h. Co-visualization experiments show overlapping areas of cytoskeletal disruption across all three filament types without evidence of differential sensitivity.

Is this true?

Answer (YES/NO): NO